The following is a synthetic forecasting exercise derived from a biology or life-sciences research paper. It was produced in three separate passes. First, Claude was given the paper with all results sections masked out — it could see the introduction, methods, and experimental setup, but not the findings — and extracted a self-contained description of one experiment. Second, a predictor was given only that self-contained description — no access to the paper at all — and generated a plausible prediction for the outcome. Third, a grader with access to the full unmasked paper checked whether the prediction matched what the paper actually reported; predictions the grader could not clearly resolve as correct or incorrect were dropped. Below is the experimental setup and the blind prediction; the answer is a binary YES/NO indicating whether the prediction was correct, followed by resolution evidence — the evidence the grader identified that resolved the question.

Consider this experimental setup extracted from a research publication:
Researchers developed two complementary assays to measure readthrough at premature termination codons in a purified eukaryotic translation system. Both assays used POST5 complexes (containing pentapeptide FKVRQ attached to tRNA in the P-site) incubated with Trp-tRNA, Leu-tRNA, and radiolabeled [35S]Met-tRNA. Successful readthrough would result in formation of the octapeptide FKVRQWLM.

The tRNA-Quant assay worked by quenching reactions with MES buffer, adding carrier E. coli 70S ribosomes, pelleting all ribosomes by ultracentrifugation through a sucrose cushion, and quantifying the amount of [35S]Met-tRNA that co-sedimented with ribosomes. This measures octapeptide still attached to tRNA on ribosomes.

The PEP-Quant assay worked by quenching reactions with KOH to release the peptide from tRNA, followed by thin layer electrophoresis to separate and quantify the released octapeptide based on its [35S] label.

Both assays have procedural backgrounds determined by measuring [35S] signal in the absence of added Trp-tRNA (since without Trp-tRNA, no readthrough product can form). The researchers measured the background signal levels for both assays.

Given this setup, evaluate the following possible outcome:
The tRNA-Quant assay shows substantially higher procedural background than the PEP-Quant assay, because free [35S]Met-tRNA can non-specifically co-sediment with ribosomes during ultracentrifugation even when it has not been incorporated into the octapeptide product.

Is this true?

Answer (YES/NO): YES